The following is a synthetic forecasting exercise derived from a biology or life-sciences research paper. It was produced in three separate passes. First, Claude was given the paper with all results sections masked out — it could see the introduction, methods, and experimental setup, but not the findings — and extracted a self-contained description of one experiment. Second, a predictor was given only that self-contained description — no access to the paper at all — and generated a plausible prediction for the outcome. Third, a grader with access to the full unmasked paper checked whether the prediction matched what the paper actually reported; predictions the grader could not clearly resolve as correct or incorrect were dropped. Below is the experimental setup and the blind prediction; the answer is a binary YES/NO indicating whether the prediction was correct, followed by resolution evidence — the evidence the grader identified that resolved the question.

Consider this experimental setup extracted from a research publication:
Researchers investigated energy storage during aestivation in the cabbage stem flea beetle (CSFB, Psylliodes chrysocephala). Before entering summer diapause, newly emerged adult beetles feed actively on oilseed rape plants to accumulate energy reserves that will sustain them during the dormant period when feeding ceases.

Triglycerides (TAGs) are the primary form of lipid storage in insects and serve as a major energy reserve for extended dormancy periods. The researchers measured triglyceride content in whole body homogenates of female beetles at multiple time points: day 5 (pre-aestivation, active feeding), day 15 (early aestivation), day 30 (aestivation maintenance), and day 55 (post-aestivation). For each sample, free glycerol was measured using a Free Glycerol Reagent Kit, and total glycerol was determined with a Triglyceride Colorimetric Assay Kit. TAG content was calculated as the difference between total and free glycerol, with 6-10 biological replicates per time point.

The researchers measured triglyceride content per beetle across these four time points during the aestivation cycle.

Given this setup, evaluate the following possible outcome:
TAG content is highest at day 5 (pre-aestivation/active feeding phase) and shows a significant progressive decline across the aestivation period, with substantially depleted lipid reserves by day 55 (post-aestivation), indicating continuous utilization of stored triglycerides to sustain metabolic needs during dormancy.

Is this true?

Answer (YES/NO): NO